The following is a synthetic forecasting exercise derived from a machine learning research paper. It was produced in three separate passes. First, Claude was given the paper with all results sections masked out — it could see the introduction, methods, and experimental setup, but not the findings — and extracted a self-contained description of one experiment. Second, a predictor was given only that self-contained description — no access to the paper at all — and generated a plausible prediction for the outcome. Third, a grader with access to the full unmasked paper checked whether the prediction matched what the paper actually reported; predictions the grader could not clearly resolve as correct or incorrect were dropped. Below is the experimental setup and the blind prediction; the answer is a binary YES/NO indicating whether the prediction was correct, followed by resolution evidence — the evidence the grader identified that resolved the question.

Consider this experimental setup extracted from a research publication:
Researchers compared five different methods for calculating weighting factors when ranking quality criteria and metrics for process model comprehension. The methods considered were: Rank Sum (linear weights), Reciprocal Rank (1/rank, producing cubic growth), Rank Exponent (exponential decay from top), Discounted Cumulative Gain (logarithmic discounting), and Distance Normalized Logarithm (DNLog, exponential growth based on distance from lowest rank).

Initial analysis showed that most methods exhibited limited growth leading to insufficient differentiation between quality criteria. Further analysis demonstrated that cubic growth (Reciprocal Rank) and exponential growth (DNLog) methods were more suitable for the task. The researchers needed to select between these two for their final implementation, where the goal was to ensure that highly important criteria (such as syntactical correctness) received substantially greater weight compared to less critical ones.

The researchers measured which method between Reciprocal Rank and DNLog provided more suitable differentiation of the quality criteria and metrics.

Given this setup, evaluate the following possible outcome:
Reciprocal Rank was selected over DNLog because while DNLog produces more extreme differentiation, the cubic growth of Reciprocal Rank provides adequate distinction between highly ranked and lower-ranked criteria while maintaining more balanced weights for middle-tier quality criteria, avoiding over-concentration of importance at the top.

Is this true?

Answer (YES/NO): NO